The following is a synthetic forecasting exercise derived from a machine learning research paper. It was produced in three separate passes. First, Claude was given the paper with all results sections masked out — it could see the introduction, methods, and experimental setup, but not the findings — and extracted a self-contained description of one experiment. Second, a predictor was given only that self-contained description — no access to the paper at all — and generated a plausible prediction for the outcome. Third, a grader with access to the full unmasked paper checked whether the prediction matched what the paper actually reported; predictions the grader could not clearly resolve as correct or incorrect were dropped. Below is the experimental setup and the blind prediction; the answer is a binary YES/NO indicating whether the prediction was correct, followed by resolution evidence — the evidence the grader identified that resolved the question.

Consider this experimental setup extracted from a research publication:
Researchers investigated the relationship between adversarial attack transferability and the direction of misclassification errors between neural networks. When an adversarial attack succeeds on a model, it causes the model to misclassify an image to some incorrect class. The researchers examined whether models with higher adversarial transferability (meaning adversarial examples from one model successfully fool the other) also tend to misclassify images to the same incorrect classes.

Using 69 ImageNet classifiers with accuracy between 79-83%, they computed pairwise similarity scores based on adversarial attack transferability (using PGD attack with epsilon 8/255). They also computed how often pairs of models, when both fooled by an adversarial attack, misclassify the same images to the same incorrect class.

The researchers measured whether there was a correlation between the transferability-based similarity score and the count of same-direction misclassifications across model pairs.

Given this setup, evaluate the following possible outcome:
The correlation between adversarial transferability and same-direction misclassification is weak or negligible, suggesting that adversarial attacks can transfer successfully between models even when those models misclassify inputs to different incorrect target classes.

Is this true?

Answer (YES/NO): NO